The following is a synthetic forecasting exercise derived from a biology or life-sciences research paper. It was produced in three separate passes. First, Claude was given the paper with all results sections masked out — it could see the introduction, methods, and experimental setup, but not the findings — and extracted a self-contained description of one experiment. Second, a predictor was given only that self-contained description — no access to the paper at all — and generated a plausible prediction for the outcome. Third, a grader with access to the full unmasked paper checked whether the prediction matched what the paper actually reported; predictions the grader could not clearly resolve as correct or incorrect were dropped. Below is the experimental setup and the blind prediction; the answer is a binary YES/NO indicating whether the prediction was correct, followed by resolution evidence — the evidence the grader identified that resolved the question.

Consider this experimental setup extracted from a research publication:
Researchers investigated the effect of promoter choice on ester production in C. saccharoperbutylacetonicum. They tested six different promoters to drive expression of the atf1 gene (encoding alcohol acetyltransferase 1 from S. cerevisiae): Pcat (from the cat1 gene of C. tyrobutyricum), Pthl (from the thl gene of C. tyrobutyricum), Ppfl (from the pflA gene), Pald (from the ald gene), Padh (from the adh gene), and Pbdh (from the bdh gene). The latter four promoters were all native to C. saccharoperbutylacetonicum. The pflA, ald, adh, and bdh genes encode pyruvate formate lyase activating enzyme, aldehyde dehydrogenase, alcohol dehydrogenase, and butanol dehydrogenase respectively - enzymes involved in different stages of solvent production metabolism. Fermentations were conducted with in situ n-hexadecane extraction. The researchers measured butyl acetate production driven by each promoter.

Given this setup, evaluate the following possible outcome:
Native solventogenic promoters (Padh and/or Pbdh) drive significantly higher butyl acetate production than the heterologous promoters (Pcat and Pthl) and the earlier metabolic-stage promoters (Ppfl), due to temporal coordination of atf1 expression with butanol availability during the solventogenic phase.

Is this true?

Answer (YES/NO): NO